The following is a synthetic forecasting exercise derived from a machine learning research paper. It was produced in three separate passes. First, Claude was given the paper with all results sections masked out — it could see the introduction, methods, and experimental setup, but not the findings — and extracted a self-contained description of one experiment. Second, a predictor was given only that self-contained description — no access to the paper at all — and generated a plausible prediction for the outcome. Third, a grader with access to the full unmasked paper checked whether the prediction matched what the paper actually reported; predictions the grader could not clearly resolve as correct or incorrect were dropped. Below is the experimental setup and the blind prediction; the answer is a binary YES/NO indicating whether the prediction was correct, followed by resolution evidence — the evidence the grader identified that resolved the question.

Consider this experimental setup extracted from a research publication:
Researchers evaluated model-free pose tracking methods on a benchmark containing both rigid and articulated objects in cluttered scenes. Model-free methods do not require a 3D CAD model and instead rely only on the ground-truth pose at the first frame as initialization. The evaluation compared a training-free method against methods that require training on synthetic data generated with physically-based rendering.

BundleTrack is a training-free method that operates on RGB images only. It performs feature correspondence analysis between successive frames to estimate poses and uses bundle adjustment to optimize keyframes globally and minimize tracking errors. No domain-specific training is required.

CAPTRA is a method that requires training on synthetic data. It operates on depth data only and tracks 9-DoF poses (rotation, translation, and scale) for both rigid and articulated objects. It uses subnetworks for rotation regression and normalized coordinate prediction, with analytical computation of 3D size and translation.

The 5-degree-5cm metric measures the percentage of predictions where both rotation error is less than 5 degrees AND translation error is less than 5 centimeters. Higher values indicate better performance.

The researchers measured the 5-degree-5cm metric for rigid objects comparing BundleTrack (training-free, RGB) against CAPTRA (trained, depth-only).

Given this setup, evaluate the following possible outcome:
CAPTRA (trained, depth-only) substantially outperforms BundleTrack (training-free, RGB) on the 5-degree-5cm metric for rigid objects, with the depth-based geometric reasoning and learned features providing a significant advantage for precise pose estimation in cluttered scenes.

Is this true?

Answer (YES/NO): YES